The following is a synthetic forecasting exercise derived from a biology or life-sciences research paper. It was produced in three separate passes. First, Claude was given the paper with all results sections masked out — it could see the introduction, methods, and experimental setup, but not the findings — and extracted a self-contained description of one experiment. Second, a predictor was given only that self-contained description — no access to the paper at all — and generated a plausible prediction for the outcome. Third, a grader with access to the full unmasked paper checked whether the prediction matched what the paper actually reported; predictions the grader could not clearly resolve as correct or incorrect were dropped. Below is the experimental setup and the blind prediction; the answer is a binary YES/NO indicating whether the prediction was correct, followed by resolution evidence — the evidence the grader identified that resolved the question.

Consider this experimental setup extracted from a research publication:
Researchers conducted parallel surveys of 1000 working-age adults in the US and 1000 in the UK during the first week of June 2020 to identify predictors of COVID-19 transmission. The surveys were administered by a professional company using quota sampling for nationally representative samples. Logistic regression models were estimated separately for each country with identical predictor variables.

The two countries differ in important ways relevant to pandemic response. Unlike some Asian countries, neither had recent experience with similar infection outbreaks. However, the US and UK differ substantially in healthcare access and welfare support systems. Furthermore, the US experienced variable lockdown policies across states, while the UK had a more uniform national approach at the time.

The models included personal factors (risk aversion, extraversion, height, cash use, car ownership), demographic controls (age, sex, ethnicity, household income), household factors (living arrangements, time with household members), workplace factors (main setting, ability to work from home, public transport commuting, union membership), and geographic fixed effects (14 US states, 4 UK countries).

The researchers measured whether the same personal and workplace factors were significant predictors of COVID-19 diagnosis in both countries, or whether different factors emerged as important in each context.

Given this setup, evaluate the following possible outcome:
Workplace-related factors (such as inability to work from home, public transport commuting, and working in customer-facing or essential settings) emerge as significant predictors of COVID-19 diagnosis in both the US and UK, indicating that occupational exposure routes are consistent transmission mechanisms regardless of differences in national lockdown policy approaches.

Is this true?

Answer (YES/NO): NO